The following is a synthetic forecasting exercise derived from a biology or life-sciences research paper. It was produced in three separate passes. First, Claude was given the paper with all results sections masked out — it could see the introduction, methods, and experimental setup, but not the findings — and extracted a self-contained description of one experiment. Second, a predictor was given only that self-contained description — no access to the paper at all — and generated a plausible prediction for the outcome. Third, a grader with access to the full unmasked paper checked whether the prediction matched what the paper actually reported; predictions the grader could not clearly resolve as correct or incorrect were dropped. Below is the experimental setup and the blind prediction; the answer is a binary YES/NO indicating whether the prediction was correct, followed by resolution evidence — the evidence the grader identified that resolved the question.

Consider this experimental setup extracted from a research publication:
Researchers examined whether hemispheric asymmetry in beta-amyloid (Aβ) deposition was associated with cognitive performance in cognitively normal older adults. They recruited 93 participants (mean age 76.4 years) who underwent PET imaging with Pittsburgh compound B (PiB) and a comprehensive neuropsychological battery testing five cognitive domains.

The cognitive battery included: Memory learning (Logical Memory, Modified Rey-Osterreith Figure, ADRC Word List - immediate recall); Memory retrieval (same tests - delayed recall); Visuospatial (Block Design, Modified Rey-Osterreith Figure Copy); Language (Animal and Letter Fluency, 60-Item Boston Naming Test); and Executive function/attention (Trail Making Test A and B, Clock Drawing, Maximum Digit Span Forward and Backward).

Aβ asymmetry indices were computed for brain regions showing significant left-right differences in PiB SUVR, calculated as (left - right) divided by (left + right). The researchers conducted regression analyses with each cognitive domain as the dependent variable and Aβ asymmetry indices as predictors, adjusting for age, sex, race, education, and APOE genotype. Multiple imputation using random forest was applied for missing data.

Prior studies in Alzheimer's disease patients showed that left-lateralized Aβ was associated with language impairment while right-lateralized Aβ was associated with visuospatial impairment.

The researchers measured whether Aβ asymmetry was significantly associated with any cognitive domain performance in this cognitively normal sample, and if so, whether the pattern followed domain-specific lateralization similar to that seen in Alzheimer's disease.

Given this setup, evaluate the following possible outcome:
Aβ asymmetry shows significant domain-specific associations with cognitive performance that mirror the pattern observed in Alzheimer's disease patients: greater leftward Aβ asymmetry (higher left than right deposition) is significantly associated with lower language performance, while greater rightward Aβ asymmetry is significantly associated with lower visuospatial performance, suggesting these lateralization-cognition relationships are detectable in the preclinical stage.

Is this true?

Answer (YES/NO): NO